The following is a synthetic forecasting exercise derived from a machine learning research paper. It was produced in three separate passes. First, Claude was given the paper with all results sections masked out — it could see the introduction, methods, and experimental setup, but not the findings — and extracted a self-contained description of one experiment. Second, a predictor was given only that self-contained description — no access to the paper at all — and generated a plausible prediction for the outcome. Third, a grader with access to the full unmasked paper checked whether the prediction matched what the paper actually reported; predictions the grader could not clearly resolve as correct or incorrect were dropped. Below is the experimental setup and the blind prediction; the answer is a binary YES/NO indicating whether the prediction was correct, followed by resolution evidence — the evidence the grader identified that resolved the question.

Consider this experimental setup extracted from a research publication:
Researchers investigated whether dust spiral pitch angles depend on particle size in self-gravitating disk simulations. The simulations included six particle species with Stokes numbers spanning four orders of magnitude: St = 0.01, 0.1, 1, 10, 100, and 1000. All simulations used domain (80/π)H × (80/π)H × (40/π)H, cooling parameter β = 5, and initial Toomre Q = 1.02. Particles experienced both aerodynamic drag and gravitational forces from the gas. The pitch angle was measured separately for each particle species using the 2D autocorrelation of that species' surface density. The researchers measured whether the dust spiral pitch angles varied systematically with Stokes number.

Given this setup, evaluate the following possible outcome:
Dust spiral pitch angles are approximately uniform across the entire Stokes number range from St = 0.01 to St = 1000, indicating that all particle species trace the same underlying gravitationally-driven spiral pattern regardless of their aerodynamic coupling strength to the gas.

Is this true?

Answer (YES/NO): YES